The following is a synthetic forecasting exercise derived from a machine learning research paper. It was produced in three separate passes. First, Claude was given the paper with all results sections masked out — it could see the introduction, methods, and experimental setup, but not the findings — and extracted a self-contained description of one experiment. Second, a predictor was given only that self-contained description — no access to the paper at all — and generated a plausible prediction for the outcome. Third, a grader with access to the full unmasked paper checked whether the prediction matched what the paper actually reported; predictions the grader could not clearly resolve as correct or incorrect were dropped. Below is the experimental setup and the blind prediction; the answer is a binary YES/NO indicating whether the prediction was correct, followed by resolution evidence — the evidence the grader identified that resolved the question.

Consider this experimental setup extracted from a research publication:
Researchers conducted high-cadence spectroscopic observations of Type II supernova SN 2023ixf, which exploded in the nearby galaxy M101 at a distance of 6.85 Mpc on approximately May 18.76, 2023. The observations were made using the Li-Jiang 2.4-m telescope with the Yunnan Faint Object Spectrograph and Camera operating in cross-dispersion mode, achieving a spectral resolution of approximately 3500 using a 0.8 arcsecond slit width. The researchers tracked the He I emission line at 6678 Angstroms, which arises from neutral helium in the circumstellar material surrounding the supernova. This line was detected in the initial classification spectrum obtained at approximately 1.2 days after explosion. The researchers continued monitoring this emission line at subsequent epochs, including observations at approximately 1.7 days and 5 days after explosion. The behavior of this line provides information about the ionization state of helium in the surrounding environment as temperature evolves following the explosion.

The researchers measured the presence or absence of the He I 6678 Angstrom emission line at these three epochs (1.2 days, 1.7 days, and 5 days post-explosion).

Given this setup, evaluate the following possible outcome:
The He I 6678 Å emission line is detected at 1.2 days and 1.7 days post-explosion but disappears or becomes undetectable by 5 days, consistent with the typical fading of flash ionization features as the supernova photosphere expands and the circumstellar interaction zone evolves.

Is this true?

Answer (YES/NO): NO